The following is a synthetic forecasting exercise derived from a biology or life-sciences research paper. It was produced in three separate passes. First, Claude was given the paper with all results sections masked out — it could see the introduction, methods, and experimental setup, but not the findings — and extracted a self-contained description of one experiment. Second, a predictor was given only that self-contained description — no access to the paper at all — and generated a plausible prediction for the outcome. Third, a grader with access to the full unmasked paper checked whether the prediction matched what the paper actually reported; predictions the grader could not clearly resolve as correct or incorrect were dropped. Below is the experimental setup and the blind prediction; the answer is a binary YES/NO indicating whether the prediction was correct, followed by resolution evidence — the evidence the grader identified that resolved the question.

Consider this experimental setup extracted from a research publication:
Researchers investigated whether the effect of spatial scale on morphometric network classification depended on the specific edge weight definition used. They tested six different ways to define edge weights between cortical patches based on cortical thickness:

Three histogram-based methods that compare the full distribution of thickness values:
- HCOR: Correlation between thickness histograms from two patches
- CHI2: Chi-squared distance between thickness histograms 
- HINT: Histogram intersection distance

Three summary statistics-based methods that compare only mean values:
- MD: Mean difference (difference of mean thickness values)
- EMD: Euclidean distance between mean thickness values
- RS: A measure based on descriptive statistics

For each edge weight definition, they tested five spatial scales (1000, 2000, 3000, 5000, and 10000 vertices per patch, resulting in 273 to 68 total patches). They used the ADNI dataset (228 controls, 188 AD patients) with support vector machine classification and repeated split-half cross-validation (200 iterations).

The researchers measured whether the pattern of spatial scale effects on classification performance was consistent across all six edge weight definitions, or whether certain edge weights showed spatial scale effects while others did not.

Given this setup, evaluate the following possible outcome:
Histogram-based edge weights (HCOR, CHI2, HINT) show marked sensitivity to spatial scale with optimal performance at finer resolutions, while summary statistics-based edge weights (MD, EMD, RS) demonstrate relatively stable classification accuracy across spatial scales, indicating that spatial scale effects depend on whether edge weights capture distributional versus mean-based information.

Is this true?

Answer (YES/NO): NO